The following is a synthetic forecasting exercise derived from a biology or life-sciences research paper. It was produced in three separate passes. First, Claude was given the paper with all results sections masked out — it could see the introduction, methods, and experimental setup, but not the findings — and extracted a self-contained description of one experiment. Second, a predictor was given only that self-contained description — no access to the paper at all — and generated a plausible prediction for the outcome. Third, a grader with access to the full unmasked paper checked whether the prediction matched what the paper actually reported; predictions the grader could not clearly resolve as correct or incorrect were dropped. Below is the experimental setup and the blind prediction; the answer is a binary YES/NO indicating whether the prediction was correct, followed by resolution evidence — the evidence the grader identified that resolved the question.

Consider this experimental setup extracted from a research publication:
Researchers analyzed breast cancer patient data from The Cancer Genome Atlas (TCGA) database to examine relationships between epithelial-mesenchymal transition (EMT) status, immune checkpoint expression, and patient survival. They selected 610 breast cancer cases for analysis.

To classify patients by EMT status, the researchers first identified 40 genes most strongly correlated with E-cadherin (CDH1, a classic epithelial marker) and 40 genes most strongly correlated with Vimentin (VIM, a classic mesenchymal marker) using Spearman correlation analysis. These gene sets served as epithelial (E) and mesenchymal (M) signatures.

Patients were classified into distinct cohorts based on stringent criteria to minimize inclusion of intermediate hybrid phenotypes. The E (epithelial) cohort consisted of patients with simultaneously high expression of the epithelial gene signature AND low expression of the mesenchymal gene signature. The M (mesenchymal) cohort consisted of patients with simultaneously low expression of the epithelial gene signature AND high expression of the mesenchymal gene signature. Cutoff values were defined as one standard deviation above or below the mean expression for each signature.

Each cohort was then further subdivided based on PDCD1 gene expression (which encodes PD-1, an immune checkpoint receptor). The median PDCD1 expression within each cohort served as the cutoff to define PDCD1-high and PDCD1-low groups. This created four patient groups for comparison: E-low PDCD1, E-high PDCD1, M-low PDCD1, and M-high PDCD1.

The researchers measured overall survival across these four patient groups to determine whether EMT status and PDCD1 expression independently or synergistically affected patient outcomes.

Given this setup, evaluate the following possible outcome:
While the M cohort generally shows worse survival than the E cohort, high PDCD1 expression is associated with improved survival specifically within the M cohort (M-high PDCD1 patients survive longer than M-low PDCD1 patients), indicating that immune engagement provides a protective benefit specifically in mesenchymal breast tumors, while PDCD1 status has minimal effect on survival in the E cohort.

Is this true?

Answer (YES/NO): NO